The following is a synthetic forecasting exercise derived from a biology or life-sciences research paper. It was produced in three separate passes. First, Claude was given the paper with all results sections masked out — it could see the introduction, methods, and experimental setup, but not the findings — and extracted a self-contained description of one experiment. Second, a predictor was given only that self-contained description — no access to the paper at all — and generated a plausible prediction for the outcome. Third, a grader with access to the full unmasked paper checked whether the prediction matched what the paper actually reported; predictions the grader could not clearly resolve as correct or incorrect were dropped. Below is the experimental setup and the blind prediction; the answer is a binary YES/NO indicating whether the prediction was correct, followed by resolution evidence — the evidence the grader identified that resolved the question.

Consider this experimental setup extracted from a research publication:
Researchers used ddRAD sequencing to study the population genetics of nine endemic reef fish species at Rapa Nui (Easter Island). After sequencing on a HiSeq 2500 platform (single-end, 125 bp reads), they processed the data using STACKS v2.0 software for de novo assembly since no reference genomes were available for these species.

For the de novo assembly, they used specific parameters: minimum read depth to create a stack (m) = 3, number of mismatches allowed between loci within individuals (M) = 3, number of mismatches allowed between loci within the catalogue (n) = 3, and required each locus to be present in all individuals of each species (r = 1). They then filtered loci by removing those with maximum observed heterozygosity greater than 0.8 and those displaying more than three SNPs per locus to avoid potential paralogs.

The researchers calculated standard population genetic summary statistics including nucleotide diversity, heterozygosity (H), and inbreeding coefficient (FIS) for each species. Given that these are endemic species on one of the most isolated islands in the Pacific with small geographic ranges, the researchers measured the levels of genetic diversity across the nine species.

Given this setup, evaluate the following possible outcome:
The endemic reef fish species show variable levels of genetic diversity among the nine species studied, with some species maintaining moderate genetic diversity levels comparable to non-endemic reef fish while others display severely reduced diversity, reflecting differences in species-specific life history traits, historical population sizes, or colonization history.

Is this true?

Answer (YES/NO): NO